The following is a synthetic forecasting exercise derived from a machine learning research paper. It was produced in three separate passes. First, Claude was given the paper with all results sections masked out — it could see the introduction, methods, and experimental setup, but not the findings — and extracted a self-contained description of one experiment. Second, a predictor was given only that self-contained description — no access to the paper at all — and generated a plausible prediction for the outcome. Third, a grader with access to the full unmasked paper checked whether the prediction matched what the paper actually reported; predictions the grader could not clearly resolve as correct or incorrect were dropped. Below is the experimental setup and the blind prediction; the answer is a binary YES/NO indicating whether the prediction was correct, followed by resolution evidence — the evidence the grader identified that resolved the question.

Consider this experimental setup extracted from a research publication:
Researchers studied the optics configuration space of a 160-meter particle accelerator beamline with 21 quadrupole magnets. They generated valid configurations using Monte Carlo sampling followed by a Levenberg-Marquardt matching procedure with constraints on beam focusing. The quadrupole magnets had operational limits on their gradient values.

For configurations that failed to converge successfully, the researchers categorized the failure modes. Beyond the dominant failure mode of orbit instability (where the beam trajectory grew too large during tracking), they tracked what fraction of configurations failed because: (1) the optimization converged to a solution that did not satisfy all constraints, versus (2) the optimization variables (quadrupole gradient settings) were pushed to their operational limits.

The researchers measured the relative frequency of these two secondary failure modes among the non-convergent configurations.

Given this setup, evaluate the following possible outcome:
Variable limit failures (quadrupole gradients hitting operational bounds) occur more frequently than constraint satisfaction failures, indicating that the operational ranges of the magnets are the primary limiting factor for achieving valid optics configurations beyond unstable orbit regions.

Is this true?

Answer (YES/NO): NO